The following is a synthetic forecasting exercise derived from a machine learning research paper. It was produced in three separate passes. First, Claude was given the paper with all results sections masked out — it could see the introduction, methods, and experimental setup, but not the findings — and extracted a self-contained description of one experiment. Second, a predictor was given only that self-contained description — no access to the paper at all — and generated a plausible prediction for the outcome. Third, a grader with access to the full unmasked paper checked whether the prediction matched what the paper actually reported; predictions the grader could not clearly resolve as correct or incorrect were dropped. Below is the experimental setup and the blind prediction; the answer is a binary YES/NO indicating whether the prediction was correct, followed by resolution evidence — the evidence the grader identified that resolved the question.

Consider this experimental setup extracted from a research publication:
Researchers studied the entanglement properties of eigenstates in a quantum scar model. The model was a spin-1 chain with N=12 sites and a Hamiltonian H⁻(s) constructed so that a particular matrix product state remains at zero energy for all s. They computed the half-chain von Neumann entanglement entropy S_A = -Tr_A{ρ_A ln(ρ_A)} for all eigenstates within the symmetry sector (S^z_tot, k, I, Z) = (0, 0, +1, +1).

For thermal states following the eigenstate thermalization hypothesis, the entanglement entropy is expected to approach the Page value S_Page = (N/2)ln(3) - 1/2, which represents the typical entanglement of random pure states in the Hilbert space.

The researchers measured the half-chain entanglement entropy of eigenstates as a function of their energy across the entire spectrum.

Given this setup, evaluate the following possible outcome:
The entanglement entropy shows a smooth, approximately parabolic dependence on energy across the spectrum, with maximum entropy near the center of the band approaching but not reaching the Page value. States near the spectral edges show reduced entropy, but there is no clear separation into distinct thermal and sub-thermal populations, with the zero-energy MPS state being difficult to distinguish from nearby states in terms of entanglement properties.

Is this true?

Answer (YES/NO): NO